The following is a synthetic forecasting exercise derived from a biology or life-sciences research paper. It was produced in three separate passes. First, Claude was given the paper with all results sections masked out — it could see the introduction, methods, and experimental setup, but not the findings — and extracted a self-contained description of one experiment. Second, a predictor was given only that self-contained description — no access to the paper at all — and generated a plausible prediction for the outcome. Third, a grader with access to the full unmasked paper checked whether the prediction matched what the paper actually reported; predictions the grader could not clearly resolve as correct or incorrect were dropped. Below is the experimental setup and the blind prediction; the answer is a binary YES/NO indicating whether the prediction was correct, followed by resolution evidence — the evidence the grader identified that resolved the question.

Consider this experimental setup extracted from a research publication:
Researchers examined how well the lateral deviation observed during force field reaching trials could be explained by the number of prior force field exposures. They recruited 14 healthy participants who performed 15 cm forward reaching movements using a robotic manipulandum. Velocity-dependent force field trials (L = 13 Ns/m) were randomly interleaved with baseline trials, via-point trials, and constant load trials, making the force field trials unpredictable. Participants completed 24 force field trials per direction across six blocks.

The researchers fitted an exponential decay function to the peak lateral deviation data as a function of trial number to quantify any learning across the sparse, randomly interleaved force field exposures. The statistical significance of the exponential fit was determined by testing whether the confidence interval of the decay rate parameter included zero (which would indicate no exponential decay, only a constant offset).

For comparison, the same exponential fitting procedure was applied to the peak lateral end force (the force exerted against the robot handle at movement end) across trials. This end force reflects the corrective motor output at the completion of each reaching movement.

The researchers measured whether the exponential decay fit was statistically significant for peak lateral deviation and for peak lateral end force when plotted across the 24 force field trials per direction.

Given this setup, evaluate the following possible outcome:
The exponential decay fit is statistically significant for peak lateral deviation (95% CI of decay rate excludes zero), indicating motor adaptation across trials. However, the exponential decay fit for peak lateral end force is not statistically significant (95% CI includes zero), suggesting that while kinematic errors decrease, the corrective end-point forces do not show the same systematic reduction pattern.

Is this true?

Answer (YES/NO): NO